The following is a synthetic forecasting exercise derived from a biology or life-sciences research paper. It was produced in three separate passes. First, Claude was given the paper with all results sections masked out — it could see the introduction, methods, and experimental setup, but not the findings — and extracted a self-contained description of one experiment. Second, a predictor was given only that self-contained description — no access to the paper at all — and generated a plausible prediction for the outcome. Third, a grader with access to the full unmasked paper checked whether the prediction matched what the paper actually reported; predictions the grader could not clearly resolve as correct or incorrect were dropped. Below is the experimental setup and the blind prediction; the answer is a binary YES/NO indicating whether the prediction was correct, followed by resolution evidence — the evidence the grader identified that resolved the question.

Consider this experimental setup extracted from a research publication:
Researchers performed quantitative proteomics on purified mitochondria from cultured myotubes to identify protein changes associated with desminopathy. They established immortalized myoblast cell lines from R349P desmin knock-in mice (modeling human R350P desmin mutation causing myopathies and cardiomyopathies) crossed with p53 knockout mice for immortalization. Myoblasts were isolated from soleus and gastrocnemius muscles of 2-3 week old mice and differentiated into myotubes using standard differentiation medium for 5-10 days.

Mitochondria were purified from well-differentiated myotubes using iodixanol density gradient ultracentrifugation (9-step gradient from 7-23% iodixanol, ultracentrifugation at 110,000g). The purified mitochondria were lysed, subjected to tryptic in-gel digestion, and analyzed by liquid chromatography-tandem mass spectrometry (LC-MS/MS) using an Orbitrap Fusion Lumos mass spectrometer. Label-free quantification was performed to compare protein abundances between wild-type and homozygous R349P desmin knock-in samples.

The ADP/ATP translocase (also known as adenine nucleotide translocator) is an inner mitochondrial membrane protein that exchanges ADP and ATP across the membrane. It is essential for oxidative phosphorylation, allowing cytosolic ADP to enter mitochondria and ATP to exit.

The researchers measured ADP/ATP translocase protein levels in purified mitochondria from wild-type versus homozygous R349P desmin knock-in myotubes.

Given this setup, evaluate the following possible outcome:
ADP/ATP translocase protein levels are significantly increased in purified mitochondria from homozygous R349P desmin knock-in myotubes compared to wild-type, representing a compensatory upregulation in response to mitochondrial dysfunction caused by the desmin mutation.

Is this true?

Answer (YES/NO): NO